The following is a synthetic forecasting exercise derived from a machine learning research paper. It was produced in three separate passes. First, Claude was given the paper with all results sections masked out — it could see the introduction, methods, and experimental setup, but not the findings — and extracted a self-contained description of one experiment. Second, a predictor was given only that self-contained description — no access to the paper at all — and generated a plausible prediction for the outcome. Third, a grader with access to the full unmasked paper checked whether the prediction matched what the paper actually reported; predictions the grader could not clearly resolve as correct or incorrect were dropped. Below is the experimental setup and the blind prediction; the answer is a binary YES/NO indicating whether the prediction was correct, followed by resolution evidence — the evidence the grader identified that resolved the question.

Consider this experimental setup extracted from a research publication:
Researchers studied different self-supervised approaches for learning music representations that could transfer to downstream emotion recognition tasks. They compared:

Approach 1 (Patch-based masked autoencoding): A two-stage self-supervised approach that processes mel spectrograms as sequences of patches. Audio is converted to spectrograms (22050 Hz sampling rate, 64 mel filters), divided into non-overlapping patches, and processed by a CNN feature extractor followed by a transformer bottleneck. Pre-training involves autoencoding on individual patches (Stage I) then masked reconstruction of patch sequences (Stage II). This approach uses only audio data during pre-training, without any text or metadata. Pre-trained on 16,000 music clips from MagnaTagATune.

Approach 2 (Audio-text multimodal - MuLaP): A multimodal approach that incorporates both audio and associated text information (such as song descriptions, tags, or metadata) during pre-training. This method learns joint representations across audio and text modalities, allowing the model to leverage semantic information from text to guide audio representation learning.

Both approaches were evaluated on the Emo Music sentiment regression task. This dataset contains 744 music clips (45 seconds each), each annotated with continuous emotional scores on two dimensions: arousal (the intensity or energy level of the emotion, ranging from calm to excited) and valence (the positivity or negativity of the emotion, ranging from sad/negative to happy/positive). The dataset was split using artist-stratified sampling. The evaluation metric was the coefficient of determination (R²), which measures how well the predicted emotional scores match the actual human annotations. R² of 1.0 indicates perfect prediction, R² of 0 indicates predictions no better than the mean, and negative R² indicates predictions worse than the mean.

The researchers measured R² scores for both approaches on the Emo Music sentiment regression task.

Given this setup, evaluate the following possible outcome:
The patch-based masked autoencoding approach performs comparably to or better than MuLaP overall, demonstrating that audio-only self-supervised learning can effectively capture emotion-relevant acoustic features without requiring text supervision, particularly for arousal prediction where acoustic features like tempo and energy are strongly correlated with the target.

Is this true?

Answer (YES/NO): NO